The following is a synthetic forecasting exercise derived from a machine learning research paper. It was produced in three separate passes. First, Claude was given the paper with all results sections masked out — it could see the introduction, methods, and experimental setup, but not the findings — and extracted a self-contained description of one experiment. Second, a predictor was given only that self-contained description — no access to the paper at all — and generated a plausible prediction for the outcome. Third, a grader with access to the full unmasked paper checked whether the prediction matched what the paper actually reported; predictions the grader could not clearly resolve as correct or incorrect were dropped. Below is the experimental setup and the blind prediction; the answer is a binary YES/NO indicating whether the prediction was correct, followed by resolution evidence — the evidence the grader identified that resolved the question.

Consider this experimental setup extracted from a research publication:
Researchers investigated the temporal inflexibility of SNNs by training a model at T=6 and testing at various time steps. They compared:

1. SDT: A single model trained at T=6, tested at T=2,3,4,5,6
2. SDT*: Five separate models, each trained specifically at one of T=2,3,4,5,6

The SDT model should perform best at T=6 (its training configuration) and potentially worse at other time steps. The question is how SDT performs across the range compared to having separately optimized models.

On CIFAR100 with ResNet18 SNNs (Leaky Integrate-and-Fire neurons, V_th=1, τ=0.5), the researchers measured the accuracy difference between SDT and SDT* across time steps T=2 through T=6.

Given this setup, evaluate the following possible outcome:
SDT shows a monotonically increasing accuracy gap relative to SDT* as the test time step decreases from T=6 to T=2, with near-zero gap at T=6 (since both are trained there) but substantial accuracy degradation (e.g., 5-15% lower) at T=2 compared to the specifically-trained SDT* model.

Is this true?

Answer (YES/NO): NO